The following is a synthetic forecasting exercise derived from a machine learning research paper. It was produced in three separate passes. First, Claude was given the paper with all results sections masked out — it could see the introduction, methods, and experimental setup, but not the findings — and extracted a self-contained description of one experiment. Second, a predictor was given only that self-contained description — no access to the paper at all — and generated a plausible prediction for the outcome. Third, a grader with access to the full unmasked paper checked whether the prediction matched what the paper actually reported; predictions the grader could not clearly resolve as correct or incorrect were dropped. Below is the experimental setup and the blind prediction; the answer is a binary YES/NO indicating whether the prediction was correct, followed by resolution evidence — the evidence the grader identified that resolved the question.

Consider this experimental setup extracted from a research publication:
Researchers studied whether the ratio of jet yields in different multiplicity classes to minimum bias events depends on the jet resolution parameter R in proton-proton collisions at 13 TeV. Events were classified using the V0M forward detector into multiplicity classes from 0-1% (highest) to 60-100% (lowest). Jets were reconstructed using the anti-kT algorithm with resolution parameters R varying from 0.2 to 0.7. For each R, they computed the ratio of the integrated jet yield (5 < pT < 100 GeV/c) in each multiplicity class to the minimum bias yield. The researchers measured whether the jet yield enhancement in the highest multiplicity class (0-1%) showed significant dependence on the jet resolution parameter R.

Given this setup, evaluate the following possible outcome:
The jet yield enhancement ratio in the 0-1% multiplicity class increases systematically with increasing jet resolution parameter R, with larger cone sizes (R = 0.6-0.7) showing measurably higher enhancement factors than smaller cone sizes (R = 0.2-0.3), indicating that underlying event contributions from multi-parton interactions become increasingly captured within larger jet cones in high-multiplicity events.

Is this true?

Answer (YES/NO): NO